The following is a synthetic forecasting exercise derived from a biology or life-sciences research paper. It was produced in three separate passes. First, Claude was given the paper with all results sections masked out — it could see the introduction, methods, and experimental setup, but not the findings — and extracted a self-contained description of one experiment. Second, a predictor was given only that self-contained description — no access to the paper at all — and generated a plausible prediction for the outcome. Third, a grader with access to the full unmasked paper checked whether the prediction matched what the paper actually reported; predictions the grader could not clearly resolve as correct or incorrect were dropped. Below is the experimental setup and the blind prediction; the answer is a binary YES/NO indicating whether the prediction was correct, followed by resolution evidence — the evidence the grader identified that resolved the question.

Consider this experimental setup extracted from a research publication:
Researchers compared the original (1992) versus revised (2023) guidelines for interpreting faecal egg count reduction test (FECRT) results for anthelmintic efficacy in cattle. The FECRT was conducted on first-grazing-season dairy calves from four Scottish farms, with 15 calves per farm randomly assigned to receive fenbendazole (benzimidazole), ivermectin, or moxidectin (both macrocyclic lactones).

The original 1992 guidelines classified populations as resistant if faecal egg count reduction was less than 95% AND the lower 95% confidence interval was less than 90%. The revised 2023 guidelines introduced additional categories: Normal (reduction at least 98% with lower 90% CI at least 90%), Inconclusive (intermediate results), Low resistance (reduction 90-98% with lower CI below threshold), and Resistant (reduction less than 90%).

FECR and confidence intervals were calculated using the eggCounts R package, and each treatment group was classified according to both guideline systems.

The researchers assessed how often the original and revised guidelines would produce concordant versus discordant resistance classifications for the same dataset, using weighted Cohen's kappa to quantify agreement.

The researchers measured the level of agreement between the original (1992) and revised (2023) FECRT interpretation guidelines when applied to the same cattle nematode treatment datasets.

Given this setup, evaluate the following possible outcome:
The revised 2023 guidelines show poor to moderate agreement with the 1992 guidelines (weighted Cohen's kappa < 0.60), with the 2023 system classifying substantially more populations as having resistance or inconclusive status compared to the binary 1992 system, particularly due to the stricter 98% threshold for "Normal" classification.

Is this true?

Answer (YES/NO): NO